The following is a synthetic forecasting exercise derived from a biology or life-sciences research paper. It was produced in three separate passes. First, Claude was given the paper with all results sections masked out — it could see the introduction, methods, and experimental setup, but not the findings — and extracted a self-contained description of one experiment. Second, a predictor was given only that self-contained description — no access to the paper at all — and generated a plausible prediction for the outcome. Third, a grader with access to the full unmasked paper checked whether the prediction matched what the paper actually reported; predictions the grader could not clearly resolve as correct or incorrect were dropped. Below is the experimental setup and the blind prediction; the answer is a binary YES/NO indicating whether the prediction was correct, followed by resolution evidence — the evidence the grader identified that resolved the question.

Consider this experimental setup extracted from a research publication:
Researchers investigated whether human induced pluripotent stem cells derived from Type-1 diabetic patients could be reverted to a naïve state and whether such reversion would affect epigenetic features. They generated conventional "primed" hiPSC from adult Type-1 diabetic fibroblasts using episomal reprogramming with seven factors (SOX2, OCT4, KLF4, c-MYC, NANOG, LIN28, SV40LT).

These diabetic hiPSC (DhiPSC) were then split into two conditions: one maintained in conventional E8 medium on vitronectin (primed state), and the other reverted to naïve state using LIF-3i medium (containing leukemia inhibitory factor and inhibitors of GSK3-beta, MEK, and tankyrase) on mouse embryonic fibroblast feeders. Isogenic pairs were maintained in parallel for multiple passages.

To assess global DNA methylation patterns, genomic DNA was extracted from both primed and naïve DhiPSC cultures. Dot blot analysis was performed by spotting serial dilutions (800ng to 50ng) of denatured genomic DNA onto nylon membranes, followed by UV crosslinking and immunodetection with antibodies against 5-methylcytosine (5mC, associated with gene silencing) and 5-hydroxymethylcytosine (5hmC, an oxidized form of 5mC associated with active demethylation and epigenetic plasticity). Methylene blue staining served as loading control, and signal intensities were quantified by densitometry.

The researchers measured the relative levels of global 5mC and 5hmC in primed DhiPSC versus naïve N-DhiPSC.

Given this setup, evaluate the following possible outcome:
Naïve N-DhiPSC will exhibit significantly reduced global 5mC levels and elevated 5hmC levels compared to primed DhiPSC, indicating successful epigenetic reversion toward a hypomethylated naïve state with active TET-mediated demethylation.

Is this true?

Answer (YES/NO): YES